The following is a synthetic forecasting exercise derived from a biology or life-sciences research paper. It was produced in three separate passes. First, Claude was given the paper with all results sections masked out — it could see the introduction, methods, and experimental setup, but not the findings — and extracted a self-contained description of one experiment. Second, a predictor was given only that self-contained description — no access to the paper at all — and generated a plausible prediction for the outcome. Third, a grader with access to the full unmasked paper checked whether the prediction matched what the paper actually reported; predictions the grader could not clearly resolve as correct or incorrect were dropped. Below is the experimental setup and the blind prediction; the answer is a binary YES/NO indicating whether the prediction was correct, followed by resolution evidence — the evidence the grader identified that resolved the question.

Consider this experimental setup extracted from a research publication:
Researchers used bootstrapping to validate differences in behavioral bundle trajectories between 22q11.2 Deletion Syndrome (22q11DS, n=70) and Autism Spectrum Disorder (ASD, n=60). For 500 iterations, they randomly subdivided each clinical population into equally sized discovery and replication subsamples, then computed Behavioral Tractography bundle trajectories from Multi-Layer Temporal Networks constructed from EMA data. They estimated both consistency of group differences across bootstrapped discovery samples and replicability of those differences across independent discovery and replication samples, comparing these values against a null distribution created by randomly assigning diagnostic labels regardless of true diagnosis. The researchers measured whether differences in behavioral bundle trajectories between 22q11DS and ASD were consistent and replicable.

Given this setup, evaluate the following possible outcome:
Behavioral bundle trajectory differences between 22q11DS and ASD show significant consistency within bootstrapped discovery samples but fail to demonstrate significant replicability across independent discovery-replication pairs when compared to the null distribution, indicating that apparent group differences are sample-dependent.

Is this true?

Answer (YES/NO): NO